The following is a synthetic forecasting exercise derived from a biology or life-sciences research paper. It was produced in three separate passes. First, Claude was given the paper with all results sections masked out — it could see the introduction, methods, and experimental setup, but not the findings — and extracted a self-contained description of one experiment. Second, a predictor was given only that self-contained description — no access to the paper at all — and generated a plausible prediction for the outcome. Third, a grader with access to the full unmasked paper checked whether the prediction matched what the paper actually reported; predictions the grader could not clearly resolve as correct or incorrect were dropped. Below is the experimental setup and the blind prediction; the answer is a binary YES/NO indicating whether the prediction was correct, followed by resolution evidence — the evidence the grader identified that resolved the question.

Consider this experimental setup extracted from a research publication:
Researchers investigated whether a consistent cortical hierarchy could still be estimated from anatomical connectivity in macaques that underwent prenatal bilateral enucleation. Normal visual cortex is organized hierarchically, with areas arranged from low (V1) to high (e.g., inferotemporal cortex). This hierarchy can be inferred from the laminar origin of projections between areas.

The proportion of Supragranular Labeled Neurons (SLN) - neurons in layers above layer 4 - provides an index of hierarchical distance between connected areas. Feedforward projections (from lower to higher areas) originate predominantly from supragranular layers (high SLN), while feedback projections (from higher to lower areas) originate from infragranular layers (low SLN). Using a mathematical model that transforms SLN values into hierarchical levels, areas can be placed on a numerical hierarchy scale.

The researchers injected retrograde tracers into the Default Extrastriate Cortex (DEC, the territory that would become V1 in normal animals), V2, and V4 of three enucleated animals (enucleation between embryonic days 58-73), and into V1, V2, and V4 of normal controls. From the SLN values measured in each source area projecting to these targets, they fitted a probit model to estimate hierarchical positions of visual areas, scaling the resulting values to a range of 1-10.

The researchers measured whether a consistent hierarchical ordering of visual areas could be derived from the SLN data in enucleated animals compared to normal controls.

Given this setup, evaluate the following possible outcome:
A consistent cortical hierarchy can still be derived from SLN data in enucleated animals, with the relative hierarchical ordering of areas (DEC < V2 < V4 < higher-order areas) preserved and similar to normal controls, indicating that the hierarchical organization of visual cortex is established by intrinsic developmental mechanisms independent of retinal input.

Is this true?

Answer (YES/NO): NO